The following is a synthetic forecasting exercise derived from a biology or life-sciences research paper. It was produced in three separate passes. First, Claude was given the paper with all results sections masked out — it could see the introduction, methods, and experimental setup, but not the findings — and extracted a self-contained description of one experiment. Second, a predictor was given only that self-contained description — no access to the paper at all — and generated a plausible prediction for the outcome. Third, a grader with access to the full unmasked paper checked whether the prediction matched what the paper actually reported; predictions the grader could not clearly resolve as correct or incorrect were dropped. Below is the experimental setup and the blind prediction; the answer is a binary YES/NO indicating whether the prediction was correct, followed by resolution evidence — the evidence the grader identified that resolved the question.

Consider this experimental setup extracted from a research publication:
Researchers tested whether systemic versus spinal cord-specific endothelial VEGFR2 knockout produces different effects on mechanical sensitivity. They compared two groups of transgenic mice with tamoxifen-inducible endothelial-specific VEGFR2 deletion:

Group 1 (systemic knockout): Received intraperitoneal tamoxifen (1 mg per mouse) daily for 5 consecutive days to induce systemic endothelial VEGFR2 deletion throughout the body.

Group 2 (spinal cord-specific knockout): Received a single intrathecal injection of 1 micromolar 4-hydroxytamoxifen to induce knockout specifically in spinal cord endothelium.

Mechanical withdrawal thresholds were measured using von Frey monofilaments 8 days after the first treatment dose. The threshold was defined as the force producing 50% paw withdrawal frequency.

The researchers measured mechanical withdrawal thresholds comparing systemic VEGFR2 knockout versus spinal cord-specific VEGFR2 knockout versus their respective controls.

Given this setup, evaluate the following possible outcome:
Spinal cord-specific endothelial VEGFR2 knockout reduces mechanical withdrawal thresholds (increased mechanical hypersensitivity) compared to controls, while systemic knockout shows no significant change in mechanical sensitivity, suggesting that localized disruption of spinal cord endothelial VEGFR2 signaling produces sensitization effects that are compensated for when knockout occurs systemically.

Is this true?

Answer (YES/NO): NO